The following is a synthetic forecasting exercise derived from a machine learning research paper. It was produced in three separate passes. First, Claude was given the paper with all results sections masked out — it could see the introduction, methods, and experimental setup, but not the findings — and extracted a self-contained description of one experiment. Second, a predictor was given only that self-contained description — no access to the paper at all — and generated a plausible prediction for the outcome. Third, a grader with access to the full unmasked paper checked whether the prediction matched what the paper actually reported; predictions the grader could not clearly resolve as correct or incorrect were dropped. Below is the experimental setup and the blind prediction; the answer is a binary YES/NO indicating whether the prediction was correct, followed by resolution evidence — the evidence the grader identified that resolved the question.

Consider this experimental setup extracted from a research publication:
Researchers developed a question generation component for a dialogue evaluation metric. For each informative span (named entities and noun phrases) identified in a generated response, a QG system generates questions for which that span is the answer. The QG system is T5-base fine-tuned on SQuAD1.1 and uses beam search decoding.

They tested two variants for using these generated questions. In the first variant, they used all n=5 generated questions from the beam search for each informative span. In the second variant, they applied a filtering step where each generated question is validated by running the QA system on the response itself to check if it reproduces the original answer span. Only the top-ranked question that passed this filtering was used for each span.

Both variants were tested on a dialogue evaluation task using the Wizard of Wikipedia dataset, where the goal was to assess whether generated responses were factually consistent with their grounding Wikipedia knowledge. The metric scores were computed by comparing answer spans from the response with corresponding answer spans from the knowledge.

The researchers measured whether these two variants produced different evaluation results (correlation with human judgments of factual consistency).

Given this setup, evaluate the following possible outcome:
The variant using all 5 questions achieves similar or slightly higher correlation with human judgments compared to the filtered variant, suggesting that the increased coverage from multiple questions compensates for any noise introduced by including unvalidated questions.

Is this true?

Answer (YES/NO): NO